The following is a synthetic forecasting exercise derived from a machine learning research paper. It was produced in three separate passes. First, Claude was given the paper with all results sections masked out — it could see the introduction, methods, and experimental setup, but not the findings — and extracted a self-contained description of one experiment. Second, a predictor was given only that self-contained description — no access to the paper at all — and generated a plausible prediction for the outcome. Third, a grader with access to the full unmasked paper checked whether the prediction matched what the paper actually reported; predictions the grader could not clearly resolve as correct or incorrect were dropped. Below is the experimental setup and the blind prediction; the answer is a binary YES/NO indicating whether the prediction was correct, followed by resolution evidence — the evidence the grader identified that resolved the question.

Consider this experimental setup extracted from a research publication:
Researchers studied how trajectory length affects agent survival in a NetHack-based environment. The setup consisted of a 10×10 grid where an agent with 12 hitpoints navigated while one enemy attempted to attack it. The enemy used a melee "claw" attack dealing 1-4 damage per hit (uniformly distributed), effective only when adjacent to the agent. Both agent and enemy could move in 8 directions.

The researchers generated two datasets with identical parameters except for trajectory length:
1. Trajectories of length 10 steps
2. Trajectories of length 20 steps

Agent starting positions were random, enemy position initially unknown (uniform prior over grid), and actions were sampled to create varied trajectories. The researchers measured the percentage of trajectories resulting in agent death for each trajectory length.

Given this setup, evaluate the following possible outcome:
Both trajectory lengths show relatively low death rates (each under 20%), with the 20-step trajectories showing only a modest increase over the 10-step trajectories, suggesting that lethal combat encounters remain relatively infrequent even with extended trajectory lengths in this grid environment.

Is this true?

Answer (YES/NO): NO